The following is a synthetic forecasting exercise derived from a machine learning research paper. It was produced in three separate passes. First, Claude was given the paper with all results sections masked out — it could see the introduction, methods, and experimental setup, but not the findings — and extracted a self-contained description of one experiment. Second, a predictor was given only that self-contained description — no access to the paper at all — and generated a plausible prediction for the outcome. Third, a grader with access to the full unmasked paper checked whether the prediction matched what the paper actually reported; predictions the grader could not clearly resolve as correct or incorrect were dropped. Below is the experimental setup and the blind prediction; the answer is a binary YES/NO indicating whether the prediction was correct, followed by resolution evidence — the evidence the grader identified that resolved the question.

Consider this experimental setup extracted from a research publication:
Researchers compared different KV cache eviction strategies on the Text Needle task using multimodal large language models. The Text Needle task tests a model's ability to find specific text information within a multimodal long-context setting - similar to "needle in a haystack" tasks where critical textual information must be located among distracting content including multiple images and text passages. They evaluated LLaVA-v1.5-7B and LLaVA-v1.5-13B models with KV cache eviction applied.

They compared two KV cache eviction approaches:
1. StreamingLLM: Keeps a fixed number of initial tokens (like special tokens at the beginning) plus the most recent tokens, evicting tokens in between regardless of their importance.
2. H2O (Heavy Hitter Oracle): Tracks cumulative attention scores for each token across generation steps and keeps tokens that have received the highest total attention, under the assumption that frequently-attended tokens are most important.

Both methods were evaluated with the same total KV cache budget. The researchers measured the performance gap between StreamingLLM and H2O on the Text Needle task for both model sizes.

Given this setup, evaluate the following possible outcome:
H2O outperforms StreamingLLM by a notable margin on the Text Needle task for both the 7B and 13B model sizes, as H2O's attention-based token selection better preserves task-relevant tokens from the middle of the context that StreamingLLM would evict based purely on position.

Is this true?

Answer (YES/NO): NO